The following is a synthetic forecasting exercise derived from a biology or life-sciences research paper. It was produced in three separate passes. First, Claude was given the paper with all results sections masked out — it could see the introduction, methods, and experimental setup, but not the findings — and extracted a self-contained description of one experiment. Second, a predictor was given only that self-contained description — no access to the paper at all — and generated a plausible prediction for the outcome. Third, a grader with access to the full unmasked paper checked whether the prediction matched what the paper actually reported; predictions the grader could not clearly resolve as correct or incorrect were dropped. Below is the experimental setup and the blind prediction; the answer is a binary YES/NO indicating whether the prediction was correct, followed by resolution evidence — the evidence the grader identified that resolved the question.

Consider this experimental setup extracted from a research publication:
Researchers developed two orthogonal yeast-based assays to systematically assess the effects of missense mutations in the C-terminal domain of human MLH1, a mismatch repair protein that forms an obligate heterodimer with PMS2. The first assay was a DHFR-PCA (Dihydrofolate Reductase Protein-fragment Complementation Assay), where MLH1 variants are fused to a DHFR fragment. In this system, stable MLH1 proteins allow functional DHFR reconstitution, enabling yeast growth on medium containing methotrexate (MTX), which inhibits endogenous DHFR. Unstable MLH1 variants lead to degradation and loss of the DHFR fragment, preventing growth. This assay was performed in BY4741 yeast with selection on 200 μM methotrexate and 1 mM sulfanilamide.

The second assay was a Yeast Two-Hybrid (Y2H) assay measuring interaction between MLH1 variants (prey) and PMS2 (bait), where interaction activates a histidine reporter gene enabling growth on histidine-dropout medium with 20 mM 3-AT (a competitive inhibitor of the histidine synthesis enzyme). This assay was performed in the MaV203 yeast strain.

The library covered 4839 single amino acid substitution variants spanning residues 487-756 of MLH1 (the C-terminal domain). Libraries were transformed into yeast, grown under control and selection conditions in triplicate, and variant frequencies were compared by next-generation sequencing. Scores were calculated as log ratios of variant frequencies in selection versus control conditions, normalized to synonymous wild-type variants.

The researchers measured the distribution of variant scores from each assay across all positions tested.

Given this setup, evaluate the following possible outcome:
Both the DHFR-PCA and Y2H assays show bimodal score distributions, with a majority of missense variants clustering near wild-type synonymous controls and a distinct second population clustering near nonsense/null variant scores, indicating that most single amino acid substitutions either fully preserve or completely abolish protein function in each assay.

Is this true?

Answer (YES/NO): NO